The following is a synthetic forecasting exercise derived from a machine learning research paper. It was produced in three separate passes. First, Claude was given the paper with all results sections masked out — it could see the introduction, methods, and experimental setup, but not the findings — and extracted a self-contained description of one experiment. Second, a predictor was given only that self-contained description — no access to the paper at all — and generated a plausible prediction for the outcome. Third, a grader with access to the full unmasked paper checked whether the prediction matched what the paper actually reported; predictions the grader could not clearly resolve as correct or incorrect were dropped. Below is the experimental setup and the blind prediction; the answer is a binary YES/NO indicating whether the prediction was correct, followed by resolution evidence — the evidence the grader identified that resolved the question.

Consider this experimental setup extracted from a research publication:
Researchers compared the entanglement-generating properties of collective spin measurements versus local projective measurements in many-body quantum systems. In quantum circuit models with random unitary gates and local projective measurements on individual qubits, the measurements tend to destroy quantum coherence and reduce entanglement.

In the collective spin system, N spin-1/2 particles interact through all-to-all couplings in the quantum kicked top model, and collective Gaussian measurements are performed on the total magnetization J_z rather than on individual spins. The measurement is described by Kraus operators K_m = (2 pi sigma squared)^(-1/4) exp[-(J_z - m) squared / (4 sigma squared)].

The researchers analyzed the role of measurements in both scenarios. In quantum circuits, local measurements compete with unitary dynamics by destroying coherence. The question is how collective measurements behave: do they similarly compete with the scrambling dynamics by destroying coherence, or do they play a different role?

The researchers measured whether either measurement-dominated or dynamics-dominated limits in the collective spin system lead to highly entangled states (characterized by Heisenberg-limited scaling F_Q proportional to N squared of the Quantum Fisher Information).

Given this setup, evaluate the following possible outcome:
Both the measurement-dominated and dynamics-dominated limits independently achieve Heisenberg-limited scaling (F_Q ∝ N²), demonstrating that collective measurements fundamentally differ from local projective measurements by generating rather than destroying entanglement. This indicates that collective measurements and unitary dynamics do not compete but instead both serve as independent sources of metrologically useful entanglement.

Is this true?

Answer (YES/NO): NO